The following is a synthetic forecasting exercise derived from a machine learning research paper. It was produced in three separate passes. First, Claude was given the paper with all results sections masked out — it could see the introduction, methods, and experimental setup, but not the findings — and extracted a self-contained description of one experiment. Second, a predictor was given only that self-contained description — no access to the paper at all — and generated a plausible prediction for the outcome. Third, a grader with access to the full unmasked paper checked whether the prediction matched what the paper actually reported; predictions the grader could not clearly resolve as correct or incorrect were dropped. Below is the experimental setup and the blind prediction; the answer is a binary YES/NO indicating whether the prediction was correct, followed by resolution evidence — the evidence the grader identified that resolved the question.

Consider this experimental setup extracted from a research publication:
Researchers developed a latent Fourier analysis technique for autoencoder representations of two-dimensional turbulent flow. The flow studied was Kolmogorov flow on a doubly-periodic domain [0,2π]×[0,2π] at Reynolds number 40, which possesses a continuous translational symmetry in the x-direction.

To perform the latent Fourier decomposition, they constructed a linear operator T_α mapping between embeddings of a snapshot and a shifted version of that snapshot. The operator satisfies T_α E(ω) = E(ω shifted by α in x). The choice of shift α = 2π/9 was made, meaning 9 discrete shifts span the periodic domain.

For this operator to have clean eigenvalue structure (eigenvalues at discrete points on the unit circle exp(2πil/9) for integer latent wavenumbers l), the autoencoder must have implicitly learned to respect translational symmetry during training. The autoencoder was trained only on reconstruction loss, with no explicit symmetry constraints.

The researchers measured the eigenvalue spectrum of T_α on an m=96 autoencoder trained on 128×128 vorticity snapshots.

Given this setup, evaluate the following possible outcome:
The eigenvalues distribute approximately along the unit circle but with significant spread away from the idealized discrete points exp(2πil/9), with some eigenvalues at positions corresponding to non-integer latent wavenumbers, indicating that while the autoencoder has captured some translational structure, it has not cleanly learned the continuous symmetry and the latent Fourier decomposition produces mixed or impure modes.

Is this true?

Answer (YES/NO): NO